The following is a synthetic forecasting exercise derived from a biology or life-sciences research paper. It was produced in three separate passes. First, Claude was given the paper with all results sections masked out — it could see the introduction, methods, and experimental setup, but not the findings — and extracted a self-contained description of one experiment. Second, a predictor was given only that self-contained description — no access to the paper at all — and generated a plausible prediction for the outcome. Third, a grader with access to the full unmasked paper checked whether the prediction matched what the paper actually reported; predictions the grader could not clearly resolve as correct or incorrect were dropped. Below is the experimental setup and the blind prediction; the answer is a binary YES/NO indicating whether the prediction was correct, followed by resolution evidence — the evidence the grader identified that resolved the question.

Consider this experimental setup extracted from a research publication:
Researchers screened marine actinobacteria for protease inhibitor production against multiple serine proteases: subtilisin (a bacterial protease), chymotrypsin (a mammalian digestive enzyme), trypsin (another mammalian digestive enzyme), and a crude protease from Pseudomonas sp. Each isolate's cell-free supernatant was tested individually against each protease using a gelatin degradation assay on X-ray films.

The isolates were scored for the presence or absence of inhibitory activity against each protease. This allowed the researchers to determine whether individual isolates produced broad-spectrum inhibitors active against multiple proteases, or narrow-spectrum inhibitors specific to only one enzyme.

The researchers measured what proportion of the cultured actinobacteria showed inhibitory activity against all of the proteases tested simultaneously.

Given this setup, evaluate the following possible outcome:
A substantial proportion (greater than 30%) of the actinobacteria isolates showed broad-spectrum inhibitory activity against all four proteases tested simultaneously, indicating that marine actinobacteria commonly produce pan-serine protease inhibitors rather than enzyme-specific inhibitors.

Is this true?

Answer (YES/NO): NO